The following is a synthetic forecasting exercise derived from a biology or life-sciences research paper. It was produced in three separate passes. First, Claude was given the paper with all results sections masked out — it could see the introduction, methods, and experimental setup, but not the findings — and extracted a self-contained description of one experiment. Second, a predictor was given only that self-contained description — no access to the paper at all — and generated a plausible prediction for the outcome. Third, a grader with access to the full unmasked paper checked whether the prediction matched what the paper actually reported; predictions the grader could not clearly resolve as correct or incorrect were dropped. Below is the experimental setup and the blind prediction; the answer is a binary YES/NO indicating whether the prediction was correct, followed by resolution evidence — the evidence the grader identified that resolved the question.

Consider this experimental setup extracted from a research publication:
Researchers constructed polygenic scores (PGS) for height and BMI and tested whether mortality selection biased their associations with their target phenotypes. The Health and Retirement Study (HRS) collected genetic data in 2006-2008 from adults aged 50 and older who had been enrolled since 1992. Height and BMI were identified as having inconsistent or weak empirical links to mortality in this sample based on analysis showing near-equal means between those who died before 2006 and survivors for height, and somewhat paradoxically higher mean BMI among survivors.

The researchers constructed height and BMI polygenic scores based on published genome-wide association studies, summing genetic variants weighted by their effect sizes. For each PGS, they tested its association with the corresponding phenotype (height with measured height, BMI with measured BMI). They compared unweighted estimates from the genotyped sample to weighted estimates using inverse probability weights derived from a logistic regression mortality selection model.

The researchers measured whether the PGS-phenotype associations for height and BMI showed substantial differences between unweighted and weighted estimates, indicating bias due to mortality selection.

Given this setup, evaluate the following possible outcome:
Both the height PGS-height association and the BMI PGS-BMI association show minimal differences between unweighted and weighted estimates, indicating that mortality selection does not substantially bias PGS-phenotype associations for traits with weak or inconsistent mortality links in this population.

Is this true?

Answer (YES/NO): YES